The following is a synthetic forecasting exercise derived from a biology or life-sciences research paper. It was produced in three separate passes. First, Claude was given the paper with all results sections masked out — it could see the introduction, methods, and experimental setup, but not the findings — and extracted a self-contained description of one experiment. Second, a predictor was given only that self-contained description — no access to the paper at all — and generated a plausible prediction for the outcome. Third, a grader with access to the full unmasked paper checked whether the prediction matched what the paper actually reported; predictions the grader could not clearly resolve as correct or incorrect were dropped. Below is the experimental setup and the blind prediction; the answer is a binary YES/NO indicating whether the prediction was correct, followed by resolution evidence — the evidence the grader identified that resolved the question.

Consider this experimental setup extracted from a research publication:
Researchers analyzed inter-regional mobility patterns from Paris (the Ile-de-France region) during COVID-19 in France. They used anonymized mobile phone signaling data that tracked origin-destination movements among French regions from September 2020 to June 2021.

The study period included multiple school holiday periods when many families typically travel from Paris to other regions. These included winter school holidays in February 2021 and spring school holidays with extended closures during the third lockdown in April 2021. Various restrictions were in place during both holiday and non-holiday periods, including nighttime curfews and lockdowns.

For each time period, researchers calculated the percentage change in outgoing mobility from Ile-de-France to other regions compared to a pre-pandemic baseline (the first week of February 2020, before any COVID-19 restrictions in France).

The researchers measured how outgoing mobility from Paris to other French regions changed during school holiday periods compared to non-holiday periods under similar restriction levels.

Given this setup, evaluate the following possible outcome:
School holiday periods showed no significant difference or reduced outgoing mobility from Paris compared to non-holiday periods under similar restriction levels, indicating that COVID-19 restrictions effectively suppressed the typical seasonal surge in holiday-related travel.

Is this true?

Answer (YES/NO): NO